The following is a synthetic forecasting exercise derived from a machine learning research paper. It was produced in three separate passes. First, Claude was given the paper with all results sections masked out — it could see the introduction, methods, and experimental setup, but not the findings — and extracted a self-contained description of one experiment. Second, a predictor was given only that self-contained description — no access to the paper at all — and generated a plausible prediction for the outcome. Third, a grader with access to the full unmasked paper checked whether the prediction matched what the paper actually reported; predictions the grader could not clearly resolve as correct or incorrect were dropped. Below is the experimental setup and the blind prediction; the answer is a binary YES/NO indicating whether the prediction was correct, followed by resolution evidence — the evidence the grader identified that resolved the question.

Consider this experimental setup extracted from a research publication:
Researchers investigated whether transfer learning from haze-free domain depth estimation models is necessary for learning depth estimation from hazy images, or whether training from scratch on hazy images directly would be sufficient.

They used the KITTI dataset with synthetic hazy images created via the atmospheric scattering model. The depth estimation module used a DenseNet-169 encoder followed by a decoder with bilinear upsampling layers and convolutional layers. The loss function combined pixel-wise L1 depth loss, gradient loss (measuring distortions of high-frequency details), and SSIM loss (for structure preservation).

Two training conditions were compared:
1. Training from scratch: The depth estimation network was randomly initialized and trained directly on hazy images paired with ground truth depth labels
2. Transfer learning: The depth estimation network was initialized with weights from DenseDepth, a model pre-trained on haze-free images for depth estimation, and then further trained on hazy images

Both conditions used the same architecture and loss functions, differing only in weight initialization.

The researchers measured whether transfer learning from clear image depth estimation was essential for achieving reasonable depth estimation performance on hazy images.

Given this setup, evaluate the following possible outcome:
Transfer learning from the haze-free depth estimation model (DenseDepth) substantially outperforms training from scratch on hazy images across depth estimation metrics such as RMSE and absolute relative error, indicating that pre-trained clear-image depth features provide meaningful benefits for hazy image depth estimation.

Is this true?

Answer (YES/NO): YES